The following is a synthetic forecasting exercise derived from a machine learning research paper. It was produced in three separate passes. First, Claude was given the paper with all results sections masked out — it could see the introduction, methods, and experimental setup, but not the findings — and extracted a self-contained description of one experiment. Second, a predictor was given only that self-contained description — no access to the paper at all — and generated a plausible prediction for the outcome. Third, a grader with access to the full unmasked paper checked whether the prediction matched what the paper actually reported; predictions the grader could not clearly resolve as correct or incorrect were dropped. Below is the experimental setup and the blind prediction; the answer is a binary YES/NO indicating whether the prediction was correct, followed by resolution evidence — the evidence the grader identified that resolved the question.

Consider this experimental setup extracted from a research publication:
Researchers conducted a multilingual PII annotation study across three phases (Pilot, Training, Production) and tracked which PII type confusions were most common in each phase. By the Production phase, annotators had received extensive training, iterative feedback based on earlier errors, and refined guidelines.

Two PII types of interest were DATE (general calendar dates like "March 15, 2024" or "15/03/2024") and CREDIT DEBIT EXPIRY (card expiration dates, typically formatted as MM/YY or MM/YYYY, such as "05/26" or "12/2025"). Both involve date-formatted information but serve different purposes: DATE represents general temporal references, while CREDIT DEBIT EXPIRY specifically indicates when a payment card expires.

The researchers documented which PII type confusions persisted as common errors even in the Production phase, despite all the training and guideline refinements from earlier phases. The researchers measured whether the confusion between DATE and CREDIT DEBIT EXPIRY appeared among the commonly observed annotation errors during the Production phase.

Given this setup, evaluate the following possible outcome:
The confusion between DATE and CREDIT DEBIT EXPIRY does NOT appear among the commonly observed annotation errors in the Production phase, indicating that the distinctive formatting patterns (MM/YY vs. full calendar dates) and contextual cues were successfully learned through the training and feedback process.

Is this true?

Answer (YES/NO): NO